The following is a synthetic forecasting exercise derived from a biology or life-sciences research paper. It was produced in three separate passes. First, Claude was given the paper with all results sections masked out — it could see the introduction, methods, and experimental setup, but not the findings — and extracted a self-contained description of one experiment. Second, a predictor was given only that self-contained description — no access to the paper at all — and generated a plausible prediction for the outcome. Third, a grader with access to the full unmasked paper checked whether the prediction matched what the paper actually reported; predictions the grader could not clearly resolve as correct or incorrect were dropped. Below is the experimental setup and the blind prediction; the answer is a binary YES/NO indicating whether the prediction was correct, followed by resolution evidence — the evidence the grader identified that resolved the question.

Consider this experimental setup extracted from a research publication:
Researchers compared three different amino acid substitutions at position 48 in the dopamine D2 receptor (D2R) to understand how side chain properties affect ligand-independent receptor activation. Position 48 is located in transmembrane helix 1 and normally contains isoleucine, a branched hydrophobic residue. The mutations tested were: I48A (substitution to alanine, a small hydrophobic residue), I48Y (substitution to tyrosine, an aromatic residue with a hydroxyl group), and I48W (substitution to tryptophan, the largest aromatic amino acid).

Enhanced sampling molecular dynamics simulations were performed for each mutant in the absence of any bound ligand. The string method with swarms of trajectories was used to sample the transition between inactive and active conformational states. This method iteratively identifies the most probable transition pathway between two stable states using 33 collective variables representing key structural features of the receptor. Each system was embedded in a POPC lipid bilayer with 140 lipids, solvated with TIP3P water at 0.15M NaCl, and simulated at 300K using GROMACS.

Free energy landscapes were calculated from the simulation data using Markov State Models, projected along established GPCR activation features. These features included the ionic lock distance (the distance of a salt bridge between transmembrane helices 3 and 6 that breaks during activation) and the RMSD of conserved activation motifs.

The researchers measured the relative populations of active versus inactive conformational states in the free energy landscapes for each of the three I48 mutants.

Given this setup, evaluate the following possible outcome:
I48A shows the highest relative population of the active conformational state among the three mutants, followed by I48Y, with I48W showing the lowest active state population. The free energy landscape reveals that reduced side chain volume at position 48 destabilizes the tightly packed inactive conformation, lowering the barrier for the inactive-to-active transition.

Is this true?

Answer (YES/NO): NO